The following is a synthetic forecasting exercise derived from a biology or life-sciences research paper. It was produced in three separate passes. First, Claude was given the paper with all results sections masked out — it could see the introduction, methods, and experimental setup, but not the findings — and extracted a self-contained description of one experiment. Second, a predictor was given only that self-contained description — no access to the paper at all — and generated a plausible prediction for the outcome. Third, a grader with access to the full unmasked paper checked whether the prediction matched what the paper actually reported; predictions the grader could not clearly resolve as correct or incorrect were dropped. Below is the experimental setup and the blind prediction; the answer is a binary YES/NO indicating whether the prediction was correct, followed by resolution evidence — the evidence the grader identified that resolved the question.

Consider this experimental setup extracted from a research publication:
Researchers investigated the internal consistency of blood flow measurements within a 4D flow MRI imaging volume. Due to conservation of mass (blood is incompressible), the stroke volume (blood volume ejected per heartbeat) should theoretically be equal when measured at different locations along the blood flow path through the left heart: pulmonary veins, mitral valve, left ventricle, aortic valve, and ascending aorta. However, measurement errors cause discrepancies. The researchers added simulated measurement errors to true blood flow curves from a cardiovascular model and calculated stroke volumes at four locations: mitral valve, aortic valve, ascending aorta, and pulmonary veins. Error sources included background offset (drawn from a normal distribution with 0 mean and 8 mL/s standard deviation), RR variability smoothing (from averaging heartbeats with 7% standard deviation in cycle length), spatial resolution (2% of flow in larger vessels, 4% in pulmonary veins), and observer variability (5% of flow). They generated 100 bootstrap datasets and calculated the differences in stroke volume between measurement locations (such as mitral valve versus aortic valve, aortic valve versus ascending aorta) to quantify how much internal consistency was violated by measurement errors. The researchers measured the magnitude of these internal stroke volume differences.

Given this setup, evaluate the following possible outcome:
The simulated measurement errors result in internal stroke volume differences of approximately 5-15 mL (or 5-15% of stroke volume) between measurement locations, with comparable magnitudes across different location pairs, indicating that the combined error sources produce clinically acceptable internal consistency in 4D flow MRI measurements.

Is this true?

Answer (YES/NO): NO